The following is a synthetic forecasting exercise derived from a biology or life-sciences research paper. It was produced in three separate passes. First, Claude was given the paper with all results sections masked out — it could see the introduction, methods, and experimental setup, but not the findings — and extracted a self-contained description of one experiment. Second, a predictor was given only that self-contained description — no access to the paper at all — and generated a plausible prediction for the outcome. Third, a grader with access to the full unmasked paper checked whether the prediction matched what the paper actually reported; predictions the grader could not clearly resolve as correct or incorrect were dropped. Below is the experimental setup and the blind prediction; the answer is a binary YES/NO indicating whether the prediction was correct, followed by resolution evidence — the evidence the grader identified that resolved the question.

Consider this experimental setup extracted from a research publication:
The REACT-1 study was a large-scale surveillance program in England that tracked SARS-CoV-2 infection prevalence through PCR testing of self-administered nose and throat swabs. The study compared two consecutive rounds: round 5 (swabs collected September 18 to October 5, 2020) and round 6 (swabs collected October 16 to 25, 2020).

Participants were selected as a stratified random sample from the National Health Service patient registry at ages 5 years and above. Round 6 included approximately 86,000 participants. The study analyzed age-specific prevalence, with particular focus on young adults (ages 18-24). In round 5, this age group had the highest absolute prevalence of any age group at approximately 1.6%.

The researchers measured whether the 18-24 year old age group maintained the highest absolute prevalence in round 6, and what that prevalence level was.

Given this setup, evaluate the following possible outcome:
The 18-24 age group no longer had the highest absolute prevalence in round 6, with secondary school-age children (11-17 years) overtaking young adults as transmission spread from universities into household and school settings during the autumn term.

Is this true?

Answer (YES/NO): NO